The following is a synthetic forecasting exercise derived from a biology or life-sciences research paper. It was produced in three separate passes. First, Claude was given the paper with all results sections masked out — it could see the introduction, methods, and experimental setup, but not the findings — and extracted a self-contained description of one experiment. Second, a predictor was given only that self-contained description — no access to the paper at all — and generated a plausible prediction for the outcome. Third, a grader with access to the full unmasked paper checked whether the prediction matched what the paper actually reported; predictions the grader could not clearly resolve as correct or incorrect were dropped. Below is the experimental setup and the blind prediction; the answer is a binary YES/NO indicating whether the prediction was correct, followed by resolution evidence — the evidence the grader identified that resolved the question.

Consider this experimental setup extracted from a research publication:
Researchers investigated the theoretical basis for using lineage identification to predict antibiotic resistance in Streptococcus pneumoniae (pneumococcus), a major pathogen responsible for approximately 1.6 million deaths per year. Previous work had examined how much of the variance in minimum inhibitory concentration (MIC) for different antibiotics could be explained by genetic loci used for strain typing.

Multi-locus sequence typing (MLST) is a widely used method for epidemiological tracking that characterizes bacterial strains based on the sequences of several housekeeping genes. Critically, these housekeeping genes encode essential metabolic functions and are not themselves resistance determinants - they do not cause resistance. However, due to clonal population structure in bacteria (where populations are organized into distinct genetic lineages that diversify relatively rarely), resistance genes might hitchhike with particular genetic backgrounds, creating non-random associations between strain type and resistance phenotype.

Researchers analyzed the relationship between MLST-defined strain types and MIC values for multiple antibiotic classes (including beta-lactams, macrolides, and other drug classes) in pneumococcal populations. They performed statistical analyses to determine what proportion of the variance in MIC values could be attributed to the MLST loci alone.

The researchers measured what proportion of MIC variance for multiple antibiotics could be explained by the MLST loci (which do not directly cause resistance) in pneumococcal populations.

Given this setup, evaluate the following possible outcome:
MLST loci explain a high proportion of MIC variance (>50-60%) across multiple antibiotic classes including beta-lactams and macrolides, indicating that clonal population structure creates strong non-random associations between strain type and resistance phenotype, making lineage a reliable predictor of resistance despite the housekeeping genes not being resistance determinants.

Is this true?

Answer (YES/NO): YES